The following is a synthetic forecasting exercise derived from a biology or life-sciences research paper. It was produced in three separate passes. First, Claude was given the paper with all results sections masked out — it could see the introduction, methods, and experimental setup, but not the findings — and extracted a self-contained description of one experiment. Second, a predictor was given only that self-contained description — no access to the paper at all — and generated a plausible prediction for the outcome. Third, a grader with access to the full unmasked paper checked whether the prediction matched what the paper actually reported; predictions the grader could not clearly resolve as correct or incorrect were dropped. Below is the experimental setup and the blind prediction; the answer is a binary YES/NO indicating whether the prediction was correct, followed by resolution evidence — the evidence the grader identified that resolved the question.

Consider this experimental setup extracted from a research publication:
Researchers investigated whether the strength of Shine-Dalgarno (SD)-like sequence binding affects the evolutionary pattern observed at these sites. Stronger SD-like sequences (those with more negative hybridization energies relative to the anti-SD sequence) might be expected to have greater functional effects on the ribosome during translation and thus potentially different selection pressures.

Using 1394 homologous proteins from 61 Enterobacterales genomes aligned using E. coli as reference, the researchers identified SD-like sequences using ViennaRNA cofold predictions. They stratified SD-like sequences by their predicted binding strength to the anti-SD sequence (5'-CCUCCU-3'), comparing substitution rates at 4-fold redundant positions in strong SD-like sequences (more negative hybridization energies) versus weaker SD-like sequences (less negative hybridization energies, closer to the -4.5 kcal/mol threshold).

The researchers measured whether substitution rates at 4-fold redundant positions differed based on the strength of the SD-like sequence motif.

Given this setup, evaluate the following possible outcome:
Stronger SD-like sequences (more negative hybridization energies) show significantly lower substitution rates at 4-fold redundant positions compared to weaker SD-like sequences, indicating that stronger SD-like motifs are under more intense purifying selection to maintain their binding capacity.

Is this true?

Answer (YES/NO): NO